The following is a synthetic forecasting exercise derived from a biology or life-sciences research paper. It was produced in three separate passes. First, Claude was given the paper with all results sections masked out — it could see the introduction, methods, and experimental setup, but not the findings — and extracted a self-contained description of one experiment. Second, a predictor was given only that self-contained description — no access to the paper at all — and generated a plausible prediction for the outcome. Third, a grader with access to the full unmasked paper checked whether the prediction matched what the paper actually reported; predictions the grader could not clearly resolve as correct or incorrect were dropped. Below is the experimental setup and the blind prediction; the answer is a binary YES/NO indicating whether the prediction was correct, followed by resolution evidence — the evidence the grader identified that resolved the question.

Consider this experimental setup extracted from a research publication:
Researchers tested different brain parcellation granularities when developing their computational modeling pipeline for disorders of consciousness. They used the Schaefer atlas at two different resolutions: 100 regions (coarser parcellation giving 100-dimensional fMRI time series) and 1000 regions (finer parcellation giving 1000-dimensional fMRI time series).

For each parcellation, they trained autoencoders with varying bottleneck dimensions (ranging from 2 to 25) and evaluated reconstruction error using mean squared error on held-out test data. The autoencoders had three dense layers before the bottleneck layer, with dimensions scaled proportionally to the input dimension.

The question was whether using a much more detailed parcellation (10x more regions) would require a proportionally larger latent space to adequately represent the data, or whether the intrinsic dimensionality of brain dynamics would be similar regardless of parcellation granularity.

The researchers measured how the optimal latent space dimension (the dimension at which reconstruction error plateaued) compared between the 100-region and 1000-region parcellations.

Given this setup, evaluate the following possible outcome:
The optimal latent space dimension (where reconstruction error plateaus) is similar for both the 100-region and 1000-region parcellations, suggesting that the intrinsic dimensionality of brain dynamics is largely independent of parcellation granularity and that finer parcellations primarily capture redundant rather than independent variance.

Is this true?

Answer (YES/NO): YES